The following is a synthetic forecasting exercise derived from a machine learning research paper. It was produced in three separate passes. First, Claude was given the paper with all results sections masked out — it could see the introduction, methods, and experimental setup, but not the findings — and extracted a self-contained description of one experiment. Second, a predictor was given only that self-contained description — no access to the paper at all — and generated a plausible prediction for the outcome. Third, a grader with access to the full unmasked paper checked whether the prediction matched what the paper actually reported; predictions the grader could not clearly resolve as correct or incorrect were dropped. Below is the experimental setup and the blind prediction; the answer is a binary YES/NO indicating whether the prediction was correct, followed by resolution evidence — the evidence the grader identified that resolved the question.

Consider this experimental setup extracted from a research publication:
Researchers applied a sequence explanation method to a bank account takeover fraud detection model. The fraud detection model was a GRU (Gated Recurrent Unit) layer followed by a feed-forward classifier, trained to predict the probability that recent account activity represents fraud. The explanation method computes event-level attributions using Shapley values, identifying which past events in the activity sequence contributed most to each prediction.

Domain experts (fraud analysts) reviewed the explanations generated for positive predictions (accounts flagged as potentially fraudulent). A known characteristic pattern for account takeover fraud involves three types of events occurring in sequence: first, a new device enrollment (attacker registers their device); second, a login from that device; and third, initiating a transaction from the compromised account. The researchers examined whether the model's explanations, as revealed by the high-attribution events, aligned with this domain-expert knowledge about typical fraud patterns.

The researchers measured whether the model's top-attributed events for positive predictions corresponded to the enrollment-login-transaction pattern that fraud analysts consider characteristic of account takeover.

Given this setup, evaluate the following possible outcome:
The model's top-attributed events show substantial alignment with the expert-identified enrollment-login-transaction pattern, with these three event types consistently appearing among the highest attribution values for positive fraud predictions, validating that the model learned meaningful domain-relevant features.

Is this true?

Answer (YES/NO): NO